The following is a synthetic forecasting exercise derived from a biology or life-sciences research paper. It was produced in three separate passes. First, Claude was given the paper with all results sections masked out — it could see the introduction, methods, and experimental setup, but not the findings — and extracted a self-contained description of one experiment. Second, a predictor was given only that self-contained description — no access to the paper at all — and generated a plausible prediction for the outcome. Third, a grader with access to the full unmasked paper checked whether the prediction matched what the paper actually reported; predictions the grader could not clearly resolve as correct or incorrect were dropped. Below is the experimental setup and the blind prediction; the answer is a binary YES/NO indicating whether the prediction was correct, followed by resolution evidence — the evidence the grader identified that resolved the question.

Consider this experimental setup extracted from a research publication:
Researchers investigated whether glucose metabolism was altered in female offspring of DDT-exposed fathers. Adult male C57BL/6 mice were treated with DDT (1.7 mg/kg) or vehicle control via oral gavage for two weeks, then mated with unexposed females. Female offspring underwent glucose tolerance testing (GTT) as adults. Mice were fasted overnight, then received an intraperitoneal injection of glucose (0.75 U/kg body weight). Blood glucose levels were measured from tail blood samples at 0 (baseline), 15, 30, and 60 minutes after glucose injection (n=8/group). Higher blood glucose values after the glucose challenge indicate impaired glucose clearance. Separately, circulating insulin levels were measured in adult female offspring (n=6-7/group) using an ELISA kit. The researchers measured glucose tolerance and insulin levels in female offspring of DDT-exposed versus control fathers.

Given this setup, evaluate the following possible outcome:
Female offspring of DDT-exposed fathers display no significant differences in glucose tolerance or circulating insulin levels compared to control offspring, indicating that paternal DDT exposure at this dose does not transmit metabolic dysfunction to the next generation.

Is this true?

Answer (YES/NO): NO